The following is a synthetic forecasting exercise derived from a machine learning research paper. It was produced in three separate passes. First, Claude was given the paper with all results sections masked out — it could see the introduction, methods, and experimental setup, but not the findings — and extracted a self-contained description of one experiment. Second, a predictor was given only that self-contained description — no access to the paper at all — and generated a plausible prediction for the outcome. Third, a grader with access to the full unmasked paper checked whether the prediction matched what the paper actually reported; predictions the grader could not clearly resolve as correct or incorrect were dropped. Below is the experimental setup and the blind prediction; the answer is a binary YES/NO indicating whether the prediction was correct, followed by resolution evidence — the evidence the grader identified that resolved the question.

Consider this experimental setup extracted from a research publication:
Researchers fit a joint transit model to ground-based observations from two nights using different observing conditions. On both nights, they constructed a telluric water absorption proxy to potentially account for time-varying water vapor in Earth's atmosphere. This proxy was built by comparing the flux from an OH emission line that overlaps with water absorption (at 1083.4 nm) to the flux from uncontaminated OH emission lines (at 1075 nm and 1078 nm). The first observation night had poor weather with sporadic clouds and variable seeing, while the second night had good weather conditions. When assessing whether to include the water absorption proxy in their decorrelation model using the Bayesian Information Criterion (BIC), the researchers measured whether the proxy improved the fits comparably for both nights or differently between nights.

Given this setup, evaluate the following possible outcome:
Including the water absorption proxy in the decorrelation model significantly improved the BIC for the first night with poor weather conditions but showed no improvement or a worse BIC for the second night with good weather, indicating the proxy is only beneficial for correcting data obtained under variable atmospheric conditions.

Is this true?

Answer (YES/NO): YES